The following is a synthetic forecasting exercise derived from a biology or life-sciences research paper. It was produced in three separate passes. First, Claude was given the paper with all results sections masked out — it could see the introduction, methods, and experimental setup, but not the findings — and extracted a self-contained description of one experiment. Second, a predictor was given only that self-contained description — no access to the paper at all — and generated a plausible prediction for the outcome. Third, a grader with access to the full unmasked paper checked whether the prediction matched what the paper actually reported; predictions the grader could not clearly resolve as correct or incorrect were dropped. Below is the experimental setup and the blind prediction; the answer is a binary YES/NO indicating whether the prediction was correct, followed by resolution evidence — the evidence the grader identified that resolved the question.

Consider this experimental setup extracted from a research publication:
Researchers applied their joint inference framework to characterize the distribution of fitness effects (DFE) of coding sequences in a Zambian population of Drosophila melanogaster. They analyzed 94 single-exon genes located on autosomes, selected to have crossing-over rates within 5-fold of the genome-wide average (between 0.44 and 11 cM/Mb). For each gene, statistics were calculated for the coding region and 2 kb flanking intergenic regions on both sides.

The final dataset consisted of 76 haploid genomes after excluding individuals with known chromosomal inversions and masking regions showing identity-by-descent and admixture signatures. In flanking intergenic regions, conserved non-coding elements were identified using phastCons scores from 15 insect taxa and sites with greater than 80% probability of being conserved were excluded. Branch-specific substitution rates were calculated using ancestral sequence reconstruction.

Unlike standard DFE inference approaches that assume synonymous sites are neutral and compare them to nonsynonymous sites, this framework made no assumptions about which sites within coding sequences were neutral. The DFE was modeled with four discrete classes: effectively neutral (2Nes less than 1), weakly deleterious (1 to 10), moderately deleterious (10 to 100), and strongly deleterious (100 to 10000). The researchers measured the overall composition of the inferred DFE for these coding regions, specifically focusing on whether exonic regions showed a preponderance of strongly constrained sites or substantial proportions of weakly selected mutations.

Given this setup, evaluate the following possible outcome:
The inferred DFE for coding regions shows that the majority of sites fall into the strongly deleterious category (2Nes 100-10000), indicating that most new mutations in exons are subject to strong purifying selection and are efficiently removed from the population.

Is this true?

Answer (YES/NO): NO